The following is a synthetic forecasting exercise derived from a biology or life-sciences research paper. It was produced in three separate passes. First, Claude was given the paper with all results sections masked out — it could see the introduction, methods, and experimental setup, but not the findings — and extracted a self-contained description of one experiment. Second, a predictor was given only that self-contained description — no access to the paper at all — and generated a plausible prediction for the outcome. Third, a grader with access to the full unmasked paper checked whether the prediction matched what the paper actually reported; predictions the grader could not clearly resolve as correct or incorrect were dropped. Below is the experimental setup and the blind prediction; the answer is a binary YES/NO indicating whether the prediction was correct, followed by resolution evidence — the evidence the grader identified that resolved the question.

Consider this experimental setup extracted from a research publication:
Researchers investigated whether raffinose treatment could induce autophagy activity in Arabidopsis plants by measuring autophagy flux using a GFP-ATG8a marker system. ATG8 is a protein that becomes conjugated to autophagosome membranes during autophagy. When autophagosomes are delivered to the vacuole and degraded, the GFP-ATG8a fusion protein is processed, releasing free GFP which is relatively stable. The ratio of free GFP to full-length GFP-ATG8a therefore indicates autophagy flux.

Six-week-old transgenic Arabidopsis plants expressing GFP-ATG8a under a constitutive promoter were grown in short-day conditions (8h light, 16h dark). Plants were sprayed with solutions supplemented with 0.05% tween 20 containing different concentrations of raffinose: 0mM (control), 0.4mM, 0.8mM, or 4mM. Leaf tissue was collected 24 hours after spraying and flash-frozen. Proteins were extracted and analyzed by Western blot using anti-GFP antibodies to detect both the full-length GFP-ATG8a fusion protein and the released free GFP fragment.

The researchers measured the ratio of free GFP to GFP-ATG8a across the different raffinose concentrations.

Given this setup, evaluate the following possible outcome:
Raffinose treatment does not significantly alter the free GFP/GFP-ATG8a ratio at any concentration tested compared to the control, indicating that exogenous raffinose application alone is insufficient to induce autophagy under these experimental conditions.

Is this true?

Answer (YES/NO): NO